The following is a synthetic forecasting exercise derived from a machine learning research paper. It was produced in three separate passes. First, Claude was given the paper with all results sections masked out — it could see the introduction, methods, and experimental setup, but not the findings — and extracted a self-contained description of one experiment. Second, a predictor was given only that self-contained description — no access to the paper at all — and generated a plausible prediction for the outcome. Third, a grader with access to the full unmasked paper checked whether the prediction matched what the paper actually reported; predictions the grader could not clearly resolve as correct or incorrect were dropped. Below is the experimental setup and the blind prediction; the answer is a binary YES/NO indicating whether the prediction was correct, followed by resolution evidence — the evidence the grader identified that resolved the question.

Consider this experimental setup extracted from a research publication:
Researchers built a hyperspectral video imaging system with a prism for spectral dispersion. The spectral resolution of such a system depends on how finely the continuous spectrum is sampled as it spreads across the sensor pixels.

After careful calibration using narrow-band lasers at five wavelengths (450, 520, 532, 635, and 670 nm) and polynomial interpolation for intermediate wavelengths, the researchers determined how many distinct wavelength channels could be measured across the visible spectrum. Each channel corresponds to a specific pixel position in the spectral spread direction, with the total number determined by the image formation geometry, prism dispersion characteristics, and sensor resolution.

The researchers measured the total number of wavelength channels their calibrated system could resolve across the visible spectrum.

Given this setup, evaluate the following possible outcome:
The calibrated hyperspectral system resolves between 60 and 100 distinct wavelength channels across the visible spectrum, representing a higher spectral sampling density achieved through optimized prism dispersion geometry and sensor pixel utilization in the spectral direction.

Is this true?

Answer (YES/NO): YES